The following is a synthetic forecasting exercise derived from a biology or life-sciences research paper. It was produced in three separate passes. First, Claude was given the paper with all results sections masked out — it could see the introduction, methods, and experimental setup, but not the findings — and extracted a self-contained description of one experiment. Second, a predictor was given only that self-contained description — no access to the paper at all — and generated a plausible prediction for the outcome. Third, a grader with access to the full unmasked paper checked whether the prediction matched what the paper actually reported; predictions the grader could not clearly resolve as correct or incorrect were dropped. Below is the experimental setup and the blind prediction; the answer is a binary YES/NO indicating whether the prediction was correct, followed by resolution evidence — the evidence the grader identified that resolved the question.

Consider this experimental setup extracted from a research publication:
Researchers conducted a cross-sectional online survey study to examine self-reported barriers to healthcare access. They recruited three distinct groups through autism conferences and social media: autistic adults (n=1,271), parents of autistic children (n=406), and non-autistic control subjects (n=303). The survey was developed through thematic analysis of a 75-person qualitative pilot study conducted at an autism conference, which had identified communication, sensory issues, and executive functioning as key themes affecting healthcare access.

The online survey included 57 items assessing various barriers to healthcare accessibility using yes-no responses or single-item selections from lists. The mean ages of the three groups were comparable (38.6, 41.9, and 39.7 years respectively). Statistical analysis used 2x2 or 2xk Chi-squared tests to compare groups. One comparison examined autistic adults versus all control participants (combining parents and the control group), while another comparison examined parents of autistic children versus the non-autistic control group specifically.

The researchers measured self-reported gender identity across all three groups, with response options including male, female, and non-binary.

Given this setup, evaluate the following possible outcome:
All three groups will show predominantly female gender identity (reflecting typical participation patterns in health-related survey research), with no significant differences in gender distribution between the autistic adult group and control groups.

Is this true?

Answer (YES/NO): NO